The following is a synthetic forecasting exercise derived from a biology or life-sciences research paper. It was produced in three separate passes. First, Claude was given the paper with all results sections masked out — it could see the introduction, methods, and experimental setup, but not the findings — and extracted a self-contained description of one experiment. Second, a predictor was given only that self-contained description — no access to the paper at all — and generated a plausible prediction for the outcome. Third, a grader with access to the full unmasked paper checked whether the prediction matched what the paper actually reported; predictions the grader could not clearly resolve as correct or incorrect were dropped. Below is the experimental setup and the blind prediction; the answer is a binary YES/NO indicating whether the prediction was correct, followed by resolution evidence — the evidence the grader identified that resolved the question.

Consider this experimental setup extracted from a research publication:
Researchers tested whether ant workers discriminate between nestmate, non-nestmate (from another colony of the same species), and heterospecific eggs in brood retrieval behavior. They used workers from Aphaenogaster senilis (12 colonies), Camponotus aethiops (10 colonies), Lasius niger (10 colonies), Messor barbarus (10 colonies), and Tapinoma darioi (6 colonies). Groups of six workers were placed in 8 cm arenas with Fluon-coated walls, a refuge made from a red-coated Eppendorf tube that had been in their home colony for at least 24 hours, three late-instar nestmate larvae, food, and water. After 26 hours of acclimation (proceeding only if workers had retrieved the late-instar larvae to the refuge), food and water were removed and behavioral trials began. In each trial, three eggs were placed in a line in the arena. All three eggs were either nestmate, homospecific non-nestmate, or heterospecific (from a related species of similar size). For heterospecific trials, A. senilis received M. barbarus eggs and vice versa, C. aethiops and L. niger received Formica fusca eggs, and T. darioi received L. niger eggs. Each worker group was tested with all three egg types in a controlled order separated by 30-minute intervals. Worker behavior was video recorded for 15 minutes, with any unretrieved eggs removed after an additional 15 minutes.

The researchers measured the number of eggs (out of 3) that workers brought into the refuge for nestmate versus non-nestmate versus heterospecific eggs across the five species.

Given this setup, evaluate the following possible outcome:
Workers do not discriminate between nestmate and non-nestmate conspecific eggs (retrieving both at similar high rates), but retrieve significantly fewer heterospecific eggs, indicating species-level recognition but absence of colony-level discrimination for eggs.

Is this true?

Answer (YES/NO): NO